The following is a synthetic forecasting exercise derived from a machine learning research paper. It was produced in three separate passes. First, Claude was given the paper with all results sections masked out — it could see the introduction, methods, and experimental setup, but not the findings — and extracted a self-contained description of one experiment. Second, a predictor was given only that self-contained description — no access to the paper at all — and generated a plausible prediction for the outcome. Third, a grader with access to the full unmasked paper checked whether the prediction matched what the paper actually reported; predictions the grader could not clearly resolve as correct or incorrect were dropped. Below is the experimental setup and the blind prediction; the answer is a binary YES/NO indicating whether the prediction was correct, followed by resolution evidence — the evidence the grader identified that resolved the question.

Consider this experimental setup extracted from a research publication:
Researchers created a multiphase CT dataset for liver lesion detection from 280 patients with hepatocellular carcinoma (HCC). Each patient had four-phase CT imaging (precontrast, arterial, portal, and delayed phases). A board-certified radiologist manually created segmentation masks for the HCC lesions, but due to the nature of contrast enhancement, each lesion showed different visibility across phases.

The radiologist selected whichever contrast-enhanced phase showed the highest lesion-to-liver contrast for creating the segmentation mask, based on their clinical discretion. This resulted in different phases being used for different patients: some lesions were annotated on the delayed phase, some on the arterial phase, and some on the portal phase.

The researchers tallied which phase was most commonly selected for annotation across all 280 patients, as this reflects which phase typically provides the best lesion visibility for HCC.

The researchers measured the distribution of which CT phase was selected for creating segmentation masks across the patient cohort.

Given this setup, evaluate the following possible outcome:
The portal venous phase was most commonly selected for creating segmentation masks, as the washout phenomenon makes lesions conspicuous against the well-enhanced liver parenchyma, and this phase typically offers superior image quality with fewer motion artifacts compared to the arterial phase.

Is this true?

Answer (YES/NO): NO